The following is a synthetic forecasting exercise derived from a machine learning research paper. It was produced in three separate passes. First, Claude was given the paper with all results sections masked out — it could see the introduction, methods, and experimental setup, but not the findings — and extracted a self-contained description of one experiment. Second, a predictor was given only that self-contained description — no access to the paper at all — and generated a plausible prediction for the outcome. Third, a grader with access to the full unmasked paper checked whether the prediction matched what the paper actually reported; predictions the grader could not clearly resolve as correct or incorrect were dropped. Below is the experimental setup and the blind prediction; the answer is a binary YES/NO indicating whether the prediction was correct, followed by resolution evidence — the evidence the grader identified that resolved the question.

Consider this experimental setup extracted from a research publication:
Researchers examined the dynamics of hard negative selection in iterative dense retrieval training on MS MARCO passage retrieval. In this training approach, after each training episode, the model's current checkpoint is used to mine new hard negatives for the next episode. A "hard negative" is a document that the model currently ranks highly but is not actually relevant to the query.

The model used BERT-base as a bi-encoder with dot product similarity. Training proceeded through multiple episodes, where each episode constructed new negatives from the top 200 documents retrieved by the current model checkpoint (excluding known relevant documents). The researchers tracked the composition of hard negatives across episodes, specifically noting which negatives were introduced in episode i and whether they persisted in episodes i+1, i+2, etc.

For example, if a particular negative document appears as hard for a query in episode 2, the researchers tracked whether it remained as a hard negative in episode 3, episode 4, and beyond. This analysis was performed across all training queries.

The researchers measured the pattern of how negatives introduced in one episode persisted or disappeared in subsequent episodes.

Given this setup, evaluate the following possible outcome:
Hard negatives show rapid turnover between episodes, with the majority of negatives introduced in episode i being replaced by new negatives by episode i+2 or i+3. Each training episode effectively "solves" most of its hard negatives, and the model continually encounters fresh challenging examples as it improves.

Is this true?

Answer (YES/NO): NO